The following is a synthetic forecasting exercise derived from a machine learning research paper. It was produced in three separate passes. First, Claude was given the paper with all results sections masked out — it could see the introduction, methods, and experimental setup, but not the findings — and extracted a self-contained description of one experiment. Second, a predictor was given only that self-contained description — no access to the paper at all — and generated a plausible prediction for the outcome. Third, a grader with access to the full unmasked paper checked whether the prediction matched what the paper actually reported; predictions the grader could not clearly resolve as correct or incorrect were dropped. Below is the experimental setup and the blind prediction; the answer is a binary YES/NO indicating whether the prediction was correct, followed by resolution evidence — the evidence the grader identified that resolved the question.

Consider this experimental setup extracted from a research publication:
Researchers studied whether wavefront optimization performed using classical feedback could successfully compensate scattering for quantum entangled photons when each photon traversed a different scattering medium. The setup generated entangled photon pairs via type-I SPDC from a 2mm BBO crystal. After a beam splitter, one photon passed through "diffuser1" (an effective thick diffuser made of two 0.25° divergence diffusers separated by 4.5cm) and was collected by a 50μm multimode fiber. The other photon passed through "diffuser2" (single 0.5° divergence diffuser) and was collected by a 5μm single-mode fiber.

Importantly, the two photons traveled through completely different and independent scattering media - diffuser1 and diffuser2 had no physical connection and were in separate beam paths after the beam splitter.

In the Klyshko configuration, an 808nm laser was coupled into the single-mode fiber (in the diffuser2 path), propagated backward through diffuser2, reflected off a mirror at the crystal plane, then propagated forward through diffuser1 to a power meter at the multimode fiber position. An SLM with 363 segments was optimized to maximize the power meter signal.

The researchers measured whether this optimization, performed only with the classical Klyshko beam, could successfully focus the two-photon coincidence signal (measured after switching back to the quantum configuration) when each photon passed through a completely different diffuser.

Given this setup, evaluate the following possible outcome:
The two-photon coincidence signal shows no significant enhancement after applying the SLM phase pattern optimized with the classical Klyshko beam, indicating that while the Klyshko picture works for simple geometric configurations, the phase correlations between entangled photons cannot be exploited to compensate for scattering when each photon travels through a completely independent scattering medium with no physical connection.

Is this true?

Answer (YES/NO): NO